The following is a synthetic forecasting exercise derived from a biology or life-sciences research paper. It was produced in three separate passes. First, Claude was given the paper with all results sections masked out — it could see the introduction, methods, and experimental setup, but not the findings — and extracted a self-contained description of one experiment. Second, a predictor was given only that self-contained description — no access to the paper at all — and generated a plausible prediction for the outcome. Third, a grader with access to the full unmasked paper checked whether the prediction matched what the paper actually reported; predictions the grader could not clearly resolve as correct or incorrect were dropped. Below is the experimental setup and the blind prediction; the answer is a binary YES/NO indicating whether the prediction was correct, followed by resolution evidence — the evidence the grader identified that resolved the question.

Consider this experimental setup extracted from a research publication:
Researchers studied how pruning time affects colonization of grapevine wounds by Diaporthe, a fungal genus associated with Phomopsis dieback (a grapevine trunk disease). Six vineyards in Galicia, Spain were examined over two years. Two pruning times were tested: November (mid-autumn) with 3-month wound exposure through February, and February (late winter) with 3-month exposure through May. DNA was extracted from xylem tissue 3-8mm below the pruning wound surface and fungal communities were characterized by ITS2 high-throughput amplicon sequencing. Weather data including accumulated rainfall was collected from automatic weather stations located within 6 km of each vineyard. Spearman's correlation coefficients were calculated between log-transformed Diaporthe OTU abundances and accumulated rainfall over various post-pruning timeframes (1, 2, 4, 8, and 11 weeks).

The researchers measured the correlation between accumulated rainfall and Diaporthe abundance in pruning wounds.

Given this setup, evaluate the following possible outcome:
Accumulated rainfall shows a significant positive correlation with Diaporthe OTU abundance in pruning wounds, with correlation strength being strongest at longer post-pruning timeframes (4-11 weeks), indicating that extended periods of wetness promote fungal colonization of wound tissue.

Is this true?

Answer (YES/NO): NO